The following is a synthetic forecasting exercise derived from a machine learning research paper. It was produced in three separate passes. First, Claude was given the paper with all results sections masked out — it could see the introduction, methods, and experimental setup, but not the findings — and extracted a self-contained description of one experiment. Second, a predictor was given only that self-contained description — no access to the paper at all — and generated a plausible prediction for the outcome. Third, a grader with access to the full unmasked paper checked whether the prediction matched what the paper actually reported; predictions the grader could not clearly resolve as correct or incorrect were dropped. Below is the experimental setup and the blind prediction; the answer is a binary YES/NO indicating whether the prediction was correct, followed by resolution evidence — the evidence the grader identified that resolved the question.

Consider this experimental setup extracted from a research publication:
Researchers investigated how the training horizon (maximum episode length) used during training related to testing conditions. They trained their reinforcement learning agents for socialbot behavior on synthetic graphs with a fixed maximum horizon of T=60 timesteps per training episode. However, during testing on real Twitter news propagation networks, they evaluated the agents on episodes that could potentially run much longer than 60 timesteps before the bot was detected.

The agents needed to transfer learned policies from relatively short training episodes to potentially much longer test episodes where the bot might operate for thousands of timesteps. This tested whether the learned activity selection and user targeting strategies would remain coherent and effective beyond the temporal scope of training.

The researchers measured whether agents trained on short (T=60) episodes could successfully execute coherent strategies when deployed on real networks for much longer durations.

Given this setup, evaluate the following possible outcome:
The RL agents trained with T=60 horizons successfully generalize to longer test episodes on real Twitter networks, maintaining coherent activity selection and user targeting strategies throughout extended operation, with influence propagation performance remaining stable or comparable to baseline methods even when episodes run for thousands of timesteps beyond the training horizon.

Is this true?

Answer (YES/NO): YES